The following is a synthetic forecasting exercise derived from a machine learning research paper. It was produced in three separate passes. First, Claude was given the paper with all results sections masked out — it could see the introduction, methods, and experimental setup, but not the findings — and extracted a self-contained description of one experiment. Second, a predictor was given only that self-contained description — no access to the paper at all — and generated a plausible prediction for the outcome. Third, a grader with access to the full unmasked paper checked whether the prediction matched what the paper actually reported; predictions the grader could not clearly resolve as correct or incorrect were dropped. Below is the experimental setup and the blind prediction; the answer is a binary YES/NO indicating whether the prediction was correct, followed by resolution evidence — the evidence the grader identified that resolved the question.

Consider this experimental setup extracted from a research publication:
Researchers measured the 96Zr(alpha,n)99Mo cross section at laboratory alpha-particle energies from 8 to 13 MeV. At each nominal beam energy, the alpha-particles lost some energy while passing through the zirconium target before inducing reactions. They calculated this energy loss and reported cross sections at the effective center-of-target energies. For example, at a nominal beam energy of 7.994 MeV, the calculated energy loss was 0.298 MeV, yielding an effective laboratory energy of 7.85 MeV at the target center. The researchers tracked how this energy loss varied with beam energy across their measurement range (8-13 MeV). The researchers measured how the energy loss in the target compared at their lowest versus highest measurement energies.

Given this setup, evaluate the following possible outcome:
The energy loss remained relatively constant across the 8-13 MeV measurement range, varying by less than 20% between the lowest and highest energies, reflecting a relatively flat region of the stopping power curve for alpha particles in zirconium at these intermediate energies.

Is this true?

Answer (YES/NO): NO